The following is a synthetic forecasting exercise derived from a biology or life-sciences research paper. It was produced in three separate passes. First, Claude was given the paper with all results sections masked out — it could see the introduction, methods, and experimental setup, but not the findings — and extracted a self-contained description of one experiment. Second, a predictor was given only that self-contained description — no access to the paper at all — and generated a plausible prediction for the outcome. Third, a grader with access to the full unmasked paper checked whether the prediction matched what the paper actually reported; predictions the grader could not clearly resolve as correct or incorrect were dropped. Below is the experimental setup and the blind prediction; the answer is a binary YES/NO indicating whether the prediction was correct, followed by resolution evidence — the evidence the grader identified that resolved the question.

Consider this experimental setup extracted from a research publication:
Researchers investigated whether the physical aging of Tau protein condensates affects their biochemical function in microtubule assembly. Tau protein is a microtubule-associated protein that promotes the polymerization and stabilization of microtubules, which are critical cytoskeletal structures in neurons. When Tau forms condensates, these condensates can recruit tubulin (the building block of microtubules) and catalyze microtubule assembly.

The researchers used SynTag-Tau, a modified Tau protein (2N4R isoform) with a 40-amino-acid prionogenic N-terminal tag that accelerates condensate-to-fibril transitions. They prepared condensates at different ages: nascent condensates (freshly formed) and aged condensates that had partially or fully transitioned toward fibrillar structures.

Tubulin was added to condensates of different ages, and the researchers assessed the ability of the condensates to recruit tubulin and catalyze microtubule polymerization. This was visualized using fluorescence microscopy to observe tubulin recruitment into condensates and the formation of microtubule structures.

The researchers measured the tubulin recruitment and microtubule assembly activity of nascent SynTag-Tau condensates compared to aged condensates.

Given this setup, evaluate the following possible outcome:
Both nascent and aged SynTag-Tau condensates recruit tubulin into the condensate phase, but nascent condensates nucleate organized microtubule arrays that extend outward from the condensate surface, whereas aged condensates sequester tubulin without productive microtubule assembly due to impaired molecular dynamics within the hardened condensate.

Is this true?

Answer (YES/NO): NO